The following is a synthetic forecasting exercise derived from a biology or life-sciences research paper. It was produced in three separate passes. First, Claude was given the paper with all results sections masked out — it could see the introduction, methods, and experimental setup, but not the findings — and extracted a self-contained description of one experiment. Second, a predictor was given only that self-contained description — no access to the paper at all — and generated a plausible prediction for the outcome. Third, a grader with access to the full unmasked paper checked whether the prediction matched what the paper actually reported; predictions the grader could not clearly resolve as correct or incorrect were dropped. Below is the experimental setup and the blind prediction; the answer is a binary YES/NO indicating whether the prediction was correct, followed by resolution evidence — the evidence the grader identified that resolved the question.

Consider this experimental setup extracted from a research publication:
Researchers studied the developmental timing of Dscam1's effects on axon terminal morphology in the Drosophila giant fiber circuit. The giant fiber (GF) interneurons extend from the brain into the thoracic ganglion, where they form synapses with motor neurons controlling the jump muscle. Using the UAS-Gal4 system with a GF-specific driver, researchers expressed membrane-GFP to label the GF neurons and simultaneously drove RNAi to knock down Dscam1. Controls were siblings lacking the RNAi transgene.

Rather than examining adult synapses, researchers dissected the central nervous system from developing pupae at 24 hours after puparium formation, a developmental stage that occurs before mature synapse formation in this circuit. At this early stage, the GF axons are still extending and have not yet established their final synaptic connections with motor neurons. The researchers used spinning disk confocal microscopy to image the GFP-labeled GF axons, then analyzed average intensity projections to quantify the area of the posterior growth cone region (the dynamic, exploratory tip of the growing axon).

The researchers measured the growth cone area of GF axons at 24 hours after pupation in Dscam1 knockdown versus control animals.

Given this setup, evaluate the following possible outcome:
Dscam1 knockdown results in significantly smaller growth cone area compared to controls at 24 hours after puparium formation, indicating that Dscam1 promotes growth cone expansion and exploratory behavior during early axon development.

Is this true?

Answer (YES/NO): YES